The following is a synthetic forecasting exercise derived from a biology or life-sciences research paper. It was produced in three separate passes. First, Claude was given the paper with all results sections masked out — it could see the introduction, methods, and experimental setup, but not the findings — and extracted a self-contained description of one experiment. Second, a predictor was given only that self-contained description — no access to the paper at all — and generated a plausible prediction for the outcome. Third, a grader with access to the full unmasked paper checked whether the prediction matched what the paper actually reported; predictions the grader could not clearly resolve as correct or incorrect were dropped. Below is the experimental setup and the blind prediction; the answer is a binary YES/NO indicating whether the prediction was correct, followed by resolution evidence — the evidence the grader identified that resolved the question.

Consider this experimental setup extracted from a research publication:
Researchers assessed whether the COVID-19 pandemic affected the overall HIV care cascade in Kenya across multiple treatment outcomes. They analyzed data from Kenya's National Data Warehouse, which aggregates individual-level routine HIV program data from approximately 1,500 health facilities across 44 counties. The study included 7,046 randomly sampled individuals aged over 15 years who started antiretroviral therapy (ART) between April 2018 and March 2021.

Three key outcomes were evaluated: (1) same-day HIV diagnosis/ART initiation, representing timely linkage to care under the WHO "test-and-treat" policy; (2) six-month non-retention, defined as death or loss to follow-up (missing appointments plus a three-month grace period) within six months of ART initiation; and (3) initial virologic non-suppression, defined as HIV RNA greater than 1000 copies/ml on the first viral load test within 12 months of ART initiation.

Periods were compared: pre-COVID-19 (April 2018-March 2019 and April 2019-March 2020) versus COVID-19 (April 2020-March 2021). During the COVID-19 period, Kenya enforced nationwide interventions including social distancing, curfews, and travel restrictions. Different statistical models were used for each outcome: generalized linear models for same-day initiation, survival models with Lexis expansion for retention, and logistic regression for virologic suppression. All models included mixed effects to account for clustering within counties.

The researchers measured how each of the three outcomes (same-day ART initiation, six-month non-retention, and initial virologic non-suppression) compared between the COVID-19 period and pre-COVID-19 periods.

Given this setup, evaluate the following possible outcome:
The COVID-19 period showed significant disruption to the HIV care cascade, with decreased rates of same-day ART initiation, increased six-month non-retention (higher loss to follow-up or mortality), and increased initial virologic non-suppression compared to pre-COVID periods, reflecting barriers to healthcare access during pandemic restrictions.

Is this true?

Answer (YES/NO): NO